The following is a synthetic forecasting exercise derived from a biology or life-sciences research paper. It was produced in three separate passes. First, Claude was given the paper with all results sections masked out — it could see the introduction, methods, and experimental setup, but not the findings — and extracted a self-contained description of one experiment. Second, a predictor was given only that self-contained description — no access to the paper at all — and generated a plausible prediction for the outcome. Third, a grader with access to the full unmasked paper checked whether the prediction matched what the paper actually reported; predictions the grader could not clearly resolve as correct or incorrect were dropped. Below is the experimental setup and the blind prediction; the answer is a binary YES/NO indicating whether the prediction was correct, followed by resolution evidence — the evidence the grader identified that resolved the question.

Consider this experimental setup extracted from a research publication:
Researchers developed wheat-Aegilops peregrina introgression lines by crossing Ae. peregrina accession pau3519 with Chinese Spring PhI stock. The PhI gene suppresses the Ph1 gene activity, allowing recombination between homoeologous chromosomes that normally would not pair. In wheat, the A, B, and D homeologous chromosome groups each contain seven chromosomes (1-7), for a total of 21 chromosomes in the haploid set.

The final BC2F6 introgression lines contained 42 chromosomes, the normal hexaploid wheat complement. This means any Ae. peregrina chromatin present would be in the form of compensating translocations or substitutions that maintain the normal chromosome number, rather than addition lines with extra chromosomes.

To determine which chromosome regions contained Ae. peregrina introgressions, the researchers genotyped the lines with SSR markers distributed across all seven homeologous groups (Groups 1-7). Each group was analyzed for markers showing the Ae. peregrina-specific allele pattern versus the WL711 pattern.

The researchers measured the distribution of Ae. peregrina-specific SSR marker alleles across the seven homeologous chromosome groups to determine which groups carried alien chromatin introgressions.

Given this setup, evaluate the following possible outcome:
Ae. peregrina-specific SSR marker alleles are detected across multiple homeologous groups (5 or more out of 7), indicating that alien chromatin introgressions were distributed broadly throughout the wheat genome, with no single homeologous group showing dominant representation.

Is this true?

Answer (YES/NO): NO